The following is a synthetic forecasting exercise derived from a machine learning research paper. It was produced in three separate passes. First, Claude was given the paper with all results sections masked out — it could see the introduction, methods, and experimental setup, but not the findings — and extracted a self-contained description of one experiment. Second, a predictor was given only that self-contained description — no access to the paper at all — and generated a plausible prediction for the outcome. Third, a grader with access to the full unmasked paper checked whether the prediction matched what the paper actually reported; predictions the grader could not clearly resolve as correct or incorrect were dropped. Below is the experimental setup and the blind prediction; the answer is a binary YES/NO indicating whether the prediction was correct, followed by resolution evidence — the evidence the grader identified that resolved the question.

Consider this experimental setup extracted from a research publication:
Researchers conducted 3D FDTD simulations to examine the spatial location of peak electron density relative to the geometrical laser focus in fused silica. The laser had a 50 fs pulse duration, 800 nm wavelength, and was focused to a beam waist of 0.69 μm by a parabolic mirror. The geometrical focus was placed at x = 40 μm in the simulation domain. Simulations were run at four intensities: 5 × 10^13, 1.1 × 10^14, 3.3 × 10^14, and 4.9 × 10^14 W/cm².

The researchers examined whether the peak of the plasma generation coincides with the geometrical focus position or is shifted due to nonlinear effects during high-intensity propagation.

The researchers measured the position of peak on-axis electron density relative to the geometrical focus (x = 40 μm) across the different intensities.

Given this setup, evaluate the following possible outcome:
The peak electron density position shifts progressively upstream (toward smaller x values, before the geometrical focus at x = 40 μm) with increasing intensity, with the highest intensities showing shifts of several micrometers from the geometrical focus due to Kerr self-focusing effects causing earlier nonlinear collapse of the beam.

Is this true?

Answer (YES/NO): NO